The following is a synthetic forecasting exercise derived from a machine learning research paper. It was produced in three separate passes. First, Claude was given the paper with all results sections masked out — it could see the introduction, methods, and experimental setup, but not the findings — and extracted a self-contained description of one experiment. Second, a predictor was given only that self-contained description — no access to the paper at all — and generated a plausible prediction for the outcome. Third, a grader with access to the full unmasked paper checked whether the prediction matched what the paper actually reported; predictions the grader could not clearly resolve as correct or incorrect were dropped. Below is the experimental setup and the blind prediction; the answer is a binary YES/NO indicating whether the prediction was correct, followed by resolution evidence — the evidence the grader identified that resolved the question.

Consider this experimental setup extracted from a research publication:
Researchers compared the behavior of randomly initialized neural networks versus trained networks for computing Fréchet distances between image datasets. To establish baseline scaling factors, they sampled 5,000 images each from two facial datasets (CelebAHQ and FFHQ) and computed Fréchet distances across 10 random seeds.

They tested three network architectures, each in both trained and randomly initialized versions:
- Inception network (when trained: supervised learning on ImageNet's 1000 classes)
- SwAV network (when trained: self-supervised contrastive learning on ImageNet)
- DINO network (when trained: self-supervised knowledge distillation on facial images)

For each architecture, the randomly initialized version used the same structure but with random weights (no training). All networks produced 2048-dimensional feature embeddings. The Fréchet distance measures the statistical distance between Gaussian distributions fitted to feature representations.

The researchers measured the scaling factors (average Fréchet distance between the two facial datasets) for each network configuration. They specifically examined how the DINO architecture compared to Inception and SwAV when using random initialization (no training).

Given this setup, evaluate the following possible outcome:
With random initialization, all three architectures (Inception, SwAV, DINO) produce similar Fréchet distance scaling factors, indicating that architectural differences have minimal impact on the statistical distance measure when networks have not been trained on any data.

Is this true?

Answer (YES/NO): NO